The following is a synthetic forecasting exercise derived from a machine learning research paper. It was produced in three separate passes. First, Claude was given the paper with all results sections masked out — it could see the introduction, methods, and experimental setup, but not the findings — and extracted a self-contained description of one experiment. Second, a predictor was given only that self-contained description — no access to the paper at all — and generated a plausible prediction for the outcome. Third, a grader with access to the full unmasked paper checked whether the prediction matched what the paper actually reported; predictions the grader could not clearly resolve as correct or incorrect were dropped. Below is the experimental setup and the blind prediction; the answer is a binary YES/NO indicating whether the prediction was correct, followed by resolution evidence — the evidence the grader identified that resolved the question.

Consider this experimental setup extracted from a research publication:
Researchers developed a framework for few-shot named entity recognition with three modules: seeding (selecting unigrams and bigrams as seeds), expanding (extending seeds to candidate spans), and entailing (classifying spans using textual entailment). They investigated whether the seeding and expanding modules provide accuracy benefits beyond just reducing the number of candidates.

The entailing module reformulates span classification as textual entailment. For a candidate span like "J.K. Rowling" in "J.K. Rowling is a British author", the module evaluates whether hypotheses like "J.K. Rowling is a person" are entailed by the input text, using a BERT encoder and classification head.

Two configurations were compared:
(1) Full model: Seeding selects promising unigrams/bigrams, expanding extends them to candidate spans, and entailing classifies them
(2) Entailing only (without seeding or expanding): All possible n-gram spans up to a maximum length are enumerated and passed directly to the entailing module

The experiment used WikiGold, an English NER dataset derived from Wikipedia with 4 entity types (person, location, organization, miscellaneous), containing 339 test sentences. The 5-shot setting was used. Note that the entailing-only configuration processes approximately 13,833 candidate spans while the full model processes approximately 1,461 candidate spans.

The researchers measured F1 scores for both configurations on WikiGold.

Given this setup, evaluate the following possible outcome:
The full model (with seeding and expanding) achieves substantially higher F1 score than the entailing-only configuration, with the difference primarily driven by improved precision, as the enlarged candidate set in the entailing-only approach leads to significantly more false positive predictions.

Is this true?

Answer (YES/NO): NO